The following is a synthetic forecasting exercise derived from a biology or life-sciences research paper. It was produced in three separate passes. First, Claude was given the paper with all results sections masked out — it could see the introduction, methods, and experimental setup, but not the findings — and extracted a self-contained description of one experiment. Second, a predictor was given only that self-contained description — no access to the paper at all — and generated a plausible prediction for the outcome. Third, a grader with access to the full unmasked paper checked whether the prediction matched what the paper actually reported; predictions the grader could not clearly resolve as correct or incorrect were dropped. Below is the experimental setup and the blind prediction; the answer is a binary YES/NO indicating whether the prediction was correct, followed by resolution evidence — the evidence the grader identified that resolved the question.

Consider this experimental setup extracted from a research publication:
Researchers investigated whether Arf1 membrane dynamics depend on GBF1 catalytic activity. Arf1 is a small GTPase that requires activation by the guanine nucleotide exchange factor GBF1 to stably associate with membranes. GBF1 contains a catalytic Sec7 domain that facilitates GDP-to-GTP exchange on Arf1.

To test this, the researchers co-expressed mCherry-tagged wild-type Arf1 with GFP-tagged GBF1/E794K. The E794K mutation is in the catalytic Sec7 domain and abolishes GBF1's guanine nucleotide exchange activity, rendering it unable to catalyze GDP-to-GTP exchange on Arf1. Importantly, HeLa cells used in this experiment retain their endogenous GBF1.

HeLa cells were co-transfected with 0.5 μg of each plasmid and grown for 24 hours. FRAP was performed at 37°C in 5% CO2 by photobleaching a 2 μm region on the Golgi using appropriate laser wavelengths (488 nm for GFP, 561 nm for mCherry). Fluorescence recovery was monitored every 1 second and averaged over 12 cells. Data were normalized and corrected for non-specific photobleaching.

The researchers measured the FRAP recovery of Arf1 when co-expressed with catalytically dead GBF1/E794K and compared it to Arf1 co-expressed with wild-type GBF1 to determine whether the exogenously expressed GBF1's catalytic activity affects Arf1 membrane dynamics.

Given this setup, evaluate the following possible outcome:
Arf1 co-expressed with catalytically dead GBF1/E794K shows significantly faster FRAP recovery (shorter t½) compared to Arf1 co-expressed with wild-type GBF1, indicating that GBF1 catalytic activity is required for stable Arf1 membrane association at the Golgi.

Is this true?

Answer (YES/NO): NO